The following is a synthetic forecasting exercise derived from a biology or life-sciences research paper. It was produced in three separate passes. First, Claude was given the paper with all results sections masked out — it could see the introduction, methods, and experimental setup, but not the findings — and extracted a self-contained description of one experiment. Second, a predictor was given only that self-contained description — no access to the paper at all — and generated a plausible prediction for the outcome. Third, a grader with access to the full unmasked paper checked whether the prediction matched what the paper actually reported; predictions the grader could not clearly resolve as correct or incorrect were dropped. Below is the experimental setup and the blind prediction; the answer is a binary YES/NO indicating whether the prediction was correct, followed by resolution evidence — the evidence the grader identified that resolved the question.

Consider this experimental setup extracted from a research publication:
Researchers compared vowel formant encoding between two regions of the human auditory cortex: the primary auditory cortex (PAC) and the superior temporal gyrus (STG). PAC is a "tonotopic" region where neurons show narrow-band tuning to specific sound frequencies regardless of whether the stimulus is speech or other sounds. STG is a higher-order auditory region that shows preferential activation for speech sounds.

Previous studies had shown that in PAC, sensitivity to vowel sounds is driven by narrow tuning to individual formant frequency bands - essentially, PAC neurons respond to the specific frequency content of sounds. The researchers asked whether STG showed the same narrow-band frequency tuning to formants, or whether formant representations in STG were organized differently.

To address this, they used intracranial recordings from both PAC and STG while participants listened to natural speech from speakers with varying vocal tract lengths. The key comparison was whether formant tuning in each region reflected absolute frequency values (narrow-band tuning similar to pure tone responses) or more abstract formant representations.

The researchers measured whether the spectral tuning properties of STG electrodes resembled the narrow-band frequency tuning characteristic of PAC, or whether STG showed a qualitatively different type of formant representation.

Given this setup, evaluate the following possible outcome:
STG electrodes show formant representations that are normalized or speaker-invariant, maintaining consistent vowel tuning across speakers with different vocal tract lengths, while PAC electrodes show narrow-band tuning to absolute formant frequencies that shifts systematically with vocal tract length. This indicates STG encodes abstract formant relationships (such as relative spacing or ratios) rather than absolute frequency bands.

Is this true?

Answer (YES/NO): NO